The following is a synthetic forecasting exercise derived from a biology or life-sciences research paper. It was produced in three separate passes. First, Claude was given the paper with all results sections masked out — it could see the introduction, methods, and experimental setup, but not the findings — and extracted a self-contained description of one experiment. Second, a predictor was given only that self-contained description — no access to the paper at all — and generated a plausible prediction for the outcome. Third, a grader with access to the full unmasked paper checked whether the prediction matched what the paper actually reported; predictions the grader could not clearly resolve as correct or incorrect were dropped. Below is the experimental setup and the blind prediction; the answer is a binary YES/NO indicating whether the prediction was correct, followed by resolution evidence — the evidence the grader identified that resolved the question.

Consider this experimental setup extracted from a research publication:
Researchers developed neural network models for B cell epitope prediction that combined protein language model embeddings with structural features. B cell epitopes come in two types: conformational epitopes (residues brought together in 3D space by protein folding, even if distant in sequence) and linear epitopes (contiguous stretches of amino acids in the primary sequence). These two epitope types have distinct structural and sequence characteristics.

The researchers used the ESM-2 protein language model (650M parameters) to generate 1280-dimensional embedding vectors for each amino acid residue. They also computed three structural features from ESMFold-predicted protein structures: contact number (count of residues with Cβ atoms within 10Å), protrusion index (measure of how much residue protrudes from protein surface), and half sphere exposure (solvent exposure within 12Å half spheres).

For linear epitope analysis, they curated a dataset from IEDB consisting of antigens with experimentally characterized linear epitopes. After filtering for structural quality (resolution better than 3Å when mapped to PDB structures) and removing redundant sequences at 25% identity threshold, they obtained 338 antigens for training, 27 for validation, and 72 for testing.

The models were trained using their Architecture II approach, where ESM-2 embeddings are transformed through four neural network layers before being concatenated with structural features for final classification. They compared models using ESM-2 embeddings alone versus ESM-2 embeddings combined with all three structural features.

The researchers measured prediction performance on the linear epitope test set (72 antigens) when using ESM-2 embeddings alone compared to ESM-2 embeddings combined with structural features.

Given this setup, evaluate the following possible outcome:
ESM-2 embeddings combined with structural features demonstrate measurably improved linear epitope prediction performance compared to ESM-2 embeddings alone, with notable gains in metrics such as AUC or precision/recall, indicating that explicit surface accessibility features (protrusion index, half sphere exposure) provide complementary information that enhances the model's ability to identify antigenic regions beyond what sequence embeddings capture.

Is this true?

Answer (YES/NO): YES